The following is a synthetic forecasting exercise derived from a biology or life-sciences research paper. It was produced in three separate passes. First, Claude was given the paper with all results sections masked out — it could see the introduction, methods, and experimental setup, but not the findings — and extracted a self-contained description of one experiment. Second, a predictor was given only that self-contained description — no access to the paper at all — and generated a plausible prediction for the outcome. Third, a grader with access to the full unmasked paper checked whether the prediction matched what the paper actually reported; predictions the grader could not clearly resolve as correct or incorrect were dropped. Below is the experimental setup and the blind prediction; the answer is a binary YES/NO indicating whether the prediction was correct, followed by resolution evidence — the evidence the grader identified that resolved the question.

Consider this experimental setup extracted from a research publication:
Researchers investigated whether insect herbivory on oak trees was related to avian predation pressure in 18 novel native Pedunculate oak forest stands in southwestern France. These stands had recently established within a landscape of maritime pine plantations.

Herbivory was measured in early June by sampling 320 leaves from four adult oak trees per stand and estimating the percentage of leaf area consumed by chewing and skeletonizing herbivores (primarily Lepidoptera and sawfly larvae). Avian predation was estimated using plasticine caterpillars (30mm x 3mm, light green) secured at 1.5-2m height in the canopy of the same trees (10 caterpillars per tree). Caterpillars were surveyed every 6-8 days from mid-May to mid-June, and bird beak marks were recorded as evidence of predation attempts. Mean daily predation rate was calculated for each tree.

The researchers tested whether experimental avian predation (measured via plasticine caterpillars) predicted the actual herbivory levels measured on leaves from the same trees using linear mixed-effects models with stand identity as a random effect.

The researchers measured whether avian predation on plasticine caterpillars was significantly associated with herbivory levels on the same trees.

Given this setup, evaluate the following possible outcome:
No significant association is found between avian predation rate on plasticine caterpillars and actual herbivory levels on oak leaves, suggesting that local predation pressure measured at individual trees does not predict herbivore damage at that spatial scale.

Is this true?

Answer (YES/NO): YES